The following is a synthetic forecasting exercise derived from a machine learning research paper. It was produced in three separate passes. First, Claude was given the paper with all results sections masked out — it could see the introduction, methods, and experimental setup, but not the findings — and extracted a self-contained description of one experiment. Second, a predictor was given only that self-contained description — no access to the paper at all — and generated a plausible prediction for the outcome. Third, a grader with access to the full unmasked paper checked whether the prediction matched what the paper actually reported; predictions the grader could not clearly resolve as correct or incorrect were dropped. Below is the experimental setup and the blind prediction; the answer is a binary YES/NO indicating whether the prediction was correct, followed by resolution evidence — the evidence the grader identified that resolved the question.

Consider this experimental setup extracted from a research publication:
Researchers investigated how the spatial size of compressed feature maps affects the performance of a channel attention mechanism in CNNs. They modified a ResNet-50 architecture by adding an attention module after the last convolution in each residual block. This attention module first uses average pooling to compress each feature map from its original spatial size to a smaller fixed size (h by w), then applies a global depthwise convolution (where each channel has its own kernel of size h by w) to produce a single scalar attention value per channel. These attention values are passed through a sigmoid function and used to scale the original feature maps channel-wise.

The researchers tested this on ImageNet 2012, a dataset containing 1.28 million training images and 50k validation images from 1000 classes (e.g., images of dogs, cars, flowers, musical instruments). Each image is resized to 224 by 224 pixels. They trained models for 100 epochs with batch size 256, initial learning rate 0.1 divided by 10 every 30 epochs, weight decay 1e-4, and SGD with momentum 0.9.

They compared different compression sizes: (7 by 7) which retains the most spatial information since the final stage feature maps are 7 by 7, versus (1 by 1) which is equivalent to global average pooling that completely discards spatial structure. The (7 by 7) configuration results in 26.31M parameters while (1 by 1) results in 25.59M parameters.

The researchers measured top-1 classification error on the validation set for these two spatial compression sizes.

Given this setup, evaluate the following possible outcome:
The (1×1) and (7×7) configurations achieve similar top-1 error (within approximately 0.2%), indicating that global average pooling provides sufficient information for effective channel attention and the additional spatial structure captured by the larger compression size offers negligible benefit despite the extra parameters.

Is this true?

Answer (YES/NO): NO